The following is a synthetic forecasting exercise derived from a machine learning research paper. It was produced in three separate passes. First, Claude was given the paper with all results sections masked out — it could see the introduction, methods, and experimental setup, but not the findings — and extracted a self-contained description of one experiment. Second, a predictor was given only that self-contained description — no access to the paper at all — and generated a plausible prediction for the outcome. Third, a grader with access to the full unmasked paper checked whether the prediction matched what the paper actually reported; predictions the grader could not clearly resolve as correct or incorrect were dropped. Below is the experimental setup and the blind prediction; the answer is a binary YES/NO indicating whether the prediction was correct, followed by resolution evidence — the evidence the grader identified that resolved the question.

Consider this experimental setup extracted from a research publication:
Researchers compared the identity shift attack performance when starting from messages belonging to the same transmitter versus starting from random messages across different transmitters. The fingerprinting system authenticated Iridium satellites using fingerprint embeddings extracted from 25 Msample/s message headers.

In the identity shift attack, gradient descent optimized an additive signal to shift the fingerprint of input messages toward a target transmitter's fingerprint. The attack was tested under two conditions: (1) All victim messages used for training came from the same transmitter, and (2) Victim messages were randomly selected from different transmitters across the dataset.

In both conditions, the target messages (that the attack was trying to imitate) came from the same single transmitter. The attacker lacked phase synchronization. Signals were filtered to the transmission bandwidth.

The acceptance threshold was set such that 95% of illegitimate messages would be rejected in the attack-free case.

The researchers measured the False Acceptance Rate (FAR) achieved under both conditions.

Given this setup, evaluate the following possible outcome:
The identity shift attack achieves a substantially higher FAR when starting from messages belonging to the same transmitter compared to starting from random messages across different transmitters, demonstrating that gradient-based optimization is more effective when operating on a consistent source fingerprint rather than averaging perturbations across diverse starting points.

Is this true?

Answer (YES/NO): NO